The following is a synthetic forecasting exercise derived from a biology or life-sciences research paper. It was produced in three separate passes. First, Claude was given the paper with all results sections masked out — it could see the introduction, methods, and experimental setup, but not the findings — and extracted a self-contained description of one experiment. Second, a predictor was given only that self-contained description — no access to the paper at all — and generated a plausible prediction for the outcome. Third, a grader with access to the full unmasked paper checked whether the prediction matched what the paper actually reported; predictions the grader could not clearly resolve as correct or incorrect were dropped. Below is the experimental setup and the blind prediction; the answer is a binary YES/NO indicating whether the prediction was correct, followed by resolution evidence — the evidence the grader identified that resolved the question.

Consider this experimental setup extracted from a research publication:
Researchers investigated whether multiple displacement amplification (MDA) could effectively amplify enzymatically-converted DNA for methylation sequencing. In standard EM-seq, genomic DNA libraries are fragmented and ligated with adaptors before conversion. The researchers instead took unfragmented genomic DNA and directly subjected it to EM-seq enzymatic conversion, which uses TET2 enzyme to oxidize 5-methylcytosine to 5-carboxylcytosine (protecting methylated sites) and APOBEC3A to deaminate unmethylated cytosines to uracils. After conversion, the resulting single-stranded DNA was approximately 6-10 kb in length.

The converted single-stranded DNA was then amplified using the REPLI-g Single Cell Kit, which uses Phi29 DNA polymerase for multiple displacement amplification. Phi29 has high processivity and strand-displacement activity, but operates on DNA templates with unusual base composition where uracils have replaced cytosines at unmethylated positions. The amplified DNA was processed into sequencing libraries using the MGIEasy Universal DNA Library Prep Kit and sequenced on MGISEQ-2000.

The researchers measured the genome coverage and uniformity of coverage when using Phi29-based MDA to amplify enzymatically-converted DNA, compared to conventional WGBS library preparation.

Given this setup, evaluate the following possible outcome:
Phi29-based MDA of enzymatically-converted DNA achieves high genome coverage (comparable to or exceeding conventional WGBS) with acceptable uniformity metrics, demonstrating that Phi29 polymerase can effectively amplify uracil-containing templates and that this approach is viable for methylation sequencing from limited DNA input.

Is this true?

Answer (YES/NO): NO